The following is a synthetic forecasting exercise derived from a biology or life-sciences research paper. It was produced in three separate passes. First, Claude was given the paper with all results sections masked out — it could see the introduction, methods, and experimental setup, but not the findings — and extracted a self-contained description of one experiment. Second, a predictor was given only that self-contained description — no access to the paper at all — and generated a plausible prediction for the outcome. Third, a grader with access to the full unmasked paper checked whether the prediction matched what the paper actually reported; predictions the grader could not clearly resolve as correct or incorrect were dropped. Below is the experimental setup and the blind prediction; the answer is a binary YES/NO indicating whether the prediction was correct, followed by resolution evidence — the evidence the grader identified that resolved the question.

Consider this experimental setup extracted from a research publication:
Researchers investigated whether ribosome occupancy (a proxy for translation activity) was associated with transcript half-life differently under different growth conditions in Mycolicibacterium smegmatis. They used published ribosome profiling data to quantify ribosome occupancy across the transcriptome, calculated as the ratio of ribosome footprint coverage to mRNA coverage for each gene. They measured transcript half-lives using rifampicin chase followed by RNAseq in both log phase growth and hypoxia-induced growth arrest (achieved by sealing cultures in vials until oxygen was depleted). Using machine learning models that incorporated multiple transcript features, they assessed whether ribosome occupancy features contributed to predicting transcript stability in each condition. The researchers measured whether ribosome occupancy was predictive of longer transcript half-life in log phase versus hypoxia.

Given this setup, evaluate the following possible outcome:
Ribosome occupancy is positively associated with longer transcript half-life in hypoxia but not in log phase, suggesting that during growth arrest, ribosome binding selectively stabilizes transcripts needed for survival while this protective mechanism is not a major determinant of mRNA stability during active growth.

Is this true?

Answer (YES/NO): NO